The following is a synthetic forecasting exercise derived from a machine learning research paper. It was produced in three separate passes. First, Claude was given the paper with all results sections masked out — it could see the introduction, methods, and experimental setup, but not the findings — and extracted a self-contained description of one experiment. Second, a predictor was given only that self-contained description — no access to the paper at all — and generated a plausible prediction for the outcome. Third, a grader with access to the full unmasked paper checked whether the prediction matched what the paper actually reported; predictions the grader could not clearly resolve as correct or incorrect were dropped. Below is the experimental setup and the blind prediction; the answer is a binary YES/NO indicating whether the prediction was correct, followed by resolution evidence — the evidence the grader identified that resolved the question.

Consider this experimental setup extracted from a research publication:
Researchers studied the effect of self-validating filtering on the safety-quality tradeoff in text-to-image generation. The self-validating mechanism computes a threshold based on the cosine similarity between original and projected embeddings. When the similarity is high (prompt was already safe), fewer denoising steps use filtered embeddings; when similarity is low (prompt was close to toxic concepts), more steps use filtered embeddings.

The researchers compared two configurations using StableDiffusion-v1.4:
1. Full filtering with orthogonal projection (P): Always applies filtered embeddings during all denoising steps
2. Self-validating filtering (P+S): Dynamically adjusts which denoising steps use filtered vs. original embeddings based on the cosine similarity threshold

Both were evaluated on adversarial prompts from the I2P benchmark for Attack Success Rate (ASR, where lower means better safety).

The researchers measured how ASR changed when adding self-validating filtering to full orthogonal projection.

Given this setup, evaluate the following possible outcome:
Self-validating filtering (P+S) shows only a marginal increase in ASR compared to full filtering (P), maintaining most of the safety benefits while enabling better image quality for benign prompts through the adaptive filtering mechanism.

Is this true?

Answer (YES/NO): YES